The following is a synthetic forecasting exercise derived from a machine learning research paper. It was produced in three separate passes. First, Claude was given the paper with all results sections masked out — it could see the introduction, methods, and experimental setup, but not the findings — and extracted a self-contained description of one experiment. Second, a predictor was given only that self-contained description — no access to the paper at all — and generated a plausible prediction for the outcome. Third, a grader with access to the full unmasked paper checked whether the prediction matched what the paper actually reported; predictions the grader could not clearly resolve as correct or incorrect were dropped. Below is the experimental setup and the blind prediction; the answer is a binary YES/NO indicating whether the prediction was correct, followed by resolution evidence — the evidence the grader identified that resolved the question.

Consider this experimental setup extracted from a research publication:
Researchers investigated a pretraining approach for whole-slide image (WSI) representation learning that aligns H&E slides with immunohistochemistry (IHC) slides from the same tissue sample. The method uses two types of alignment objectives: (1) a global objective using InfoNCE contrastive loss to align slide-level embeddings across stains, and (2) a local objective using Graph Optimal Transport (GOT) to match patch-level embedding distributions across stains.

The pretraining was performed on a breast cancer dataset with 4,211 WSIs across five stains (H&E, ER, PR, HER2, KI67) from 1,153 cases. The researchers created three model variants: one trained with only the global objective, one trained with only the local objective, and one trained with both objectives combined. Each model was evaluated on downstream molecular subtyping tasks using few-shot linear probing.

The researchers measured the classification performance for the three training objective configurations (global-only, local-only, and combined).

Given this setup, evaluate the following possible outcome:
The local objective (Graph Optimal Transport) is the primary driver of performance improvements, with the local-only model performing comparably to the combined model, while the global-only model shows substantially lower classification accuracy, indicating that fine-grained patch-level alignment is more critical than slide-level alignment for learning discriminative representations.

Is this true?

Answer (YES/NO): NO